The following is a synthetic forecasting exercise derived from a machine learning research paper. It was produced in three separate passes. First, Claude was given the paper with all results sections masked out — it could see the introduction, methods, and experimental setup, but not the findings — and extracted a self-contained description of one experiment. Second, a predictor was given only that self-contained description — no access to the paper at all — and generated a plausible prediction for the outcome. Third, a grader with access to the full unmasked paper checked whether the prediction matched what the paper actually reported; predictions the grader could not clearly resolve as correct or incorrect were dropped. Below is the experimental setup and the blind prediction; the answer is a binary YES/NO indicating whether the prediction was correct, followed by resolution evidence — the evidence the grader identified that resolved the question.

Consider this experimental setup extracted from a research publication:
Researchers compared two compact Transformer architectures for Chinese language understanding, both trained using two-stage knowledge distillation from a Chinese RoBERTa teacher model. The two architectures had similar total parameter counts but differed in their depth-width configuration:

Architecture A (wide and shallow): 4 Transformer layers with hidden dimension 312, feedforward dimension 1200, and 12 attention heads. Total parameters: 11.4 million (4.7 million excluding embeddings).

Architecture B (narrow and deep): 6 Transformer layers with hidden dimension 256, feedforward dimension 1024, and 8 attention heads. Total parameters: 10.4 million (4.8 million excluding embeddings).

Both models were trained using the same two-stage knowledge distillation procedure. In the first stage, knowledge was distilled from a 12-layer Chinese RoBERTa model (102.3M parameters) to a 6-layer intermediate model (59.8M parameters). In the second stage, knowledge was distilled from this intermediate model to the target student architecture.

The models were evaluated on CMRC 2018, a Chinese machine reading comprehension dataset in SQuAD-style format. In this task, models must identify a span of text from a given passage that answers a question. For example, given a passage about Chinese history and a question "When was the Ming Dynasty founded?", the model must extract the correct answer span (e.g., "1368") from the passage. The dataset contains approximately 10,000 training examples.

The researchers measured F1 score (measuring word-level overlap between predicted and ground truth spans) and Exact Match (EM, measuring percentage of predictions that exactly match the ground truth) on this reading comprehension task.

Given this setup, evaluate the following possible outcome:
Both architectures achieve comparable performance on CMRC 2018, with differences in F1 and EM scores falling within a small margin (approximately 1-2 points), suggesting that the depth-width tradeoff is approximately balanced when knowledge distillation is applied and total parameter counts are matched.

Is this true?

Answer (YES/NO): NO